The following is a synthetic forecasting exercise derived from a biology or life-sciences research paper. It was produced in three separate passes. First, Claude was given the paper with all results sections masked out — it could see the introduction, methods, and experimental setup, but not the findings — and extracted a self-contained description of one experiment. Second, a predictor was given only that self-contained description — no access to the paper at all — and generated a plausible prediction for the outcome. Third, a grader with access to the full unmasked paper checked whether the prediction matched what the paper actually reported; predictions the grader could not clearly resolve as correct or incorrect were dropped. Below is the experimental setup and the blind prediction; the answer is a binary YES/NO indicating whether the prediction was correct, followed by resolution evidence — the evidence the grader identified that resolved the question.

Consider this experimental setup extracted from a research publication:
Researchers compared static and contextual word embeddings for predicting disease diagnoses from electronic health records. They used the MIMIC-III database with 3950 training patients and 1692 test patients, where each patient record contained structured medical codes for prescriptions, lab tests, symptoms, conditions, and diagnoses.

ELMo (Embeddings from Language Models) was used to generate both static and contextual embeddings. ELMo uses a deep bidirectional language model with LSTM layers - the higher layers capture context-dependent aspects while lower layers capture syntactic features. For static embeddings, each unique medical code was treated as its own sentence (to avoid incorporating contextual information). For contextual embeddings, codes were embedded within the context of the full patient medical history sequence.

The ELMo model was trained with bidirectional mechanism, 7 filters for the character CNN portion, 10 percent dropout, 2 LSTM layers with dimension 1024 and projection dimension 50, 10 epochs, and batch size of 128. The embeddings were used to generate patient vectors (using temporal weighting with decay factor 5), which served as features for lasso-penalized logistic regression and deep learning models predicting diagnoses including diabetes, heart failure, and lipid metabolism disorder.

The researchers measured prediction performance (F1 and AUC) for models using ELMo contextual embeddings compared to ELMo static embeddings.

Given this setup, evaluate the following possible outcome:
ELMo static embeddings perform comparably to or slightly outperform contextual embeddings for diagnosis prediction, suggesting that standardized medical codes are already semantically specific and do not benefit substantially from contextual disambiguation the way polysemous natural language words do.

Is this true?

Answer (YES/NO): NO